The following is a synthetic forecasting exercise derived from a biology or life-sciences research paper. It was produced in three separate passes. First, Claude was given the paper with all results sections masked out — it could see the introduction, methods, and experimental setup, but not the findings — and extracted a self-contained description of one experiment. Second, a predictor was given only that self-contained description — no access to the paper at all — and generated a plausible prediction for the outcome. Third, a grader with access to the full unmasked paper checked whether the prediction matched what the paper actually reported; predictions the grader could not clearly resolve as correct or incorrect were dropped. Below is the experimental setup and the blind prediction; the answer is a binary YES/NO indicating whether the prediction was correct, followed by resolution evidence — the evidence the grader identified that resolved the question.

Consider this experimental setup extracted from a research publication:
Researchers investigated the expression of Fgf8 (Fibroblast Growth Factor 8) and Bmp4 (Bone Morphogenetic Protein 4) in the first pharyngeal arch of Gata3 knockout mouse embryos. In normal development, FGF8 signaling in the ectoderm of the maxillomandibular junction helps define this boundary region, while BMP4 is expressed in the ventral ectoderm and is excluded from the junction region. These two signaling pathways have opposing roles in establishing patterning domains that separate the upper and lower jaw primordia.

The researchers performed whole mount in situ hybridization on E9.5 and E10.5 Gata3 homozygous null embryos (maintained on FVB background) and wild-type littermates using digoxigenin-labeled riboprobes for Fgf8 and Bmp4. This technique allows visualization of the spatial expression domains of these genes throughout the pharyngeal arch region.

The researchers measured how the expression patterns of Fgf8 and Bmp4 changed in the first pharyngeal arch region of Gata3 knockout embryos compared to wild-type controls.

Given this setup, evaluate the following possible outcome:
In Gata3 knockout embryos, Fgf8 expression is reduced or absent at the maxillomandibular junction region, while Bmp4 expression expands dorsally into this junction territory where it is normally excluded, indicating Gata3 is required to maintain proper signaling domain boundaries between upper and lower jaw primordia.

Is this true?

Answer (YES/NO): YES